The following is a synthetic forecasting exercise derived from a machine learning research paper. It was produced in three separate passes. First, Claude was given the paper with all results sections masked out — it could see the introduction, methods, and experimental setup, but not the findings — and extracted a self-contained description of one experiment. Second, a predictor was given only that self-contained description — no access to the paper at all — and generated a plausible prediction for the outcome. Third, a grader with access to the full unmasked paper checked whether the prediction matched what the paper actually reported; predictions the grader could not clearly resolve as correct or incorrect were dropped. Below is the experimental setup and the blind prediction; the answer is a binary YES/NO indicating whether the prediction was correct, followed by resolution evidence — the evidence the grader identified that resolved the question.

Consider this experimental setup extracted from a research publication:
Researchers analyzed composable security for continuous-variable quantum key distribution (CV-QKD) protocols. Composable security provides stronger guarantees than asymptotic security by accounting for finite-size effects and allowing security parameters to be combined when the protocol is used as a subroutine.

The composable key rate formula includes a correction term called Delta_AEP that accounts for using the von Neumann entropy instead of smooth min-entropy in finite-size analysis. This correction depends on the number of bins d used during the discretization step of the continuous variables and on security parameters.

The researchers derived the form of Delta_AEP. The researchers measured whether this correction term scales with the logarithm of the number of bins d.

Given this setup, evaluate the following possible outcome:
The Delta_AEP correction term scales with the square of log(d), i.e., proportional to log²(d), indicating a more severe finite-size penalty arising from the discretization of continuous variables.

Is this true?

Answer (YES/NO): NO